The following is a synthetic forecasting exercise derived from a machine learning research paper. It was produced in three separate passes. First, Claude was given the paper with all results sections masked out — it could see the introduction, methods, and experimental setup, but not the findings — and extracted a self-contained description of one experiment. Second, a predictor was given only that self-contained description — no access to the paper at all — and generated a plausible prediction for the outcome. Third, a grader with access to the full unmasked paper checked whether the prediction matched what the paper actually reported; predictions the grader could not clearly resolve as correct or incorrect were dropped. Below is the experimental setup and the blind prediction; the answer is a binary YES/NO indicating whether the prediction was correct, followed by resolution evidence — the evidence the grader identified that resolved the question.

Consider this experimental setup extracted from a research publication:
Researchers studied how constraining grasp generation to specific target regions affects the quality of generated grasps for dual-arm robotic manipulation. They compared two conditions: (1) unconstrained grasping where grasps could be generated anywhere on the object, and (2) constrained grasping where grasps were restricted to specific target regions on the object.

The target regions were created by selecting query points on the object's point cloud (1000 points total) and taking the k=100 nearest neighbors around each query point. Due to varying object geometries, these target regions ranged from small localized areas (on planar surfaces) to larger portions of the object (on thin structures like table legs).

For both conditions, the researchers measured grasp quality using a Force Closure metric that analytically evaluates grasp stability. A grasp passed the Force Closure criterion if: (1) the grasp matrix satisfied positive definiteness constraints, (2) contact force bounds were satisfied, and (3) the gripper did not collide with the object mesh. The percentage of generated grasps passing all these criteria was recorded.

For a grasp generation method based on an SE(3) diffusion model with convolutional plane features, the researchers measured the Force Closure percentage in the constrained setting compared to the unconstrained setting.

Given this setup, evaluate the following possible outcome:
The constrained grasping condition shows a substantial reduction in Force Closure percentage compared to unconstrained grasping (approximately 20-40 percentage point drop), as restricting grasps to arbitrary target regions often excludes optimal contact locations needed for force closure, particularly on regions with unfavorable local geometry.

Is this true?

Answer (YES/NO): NO